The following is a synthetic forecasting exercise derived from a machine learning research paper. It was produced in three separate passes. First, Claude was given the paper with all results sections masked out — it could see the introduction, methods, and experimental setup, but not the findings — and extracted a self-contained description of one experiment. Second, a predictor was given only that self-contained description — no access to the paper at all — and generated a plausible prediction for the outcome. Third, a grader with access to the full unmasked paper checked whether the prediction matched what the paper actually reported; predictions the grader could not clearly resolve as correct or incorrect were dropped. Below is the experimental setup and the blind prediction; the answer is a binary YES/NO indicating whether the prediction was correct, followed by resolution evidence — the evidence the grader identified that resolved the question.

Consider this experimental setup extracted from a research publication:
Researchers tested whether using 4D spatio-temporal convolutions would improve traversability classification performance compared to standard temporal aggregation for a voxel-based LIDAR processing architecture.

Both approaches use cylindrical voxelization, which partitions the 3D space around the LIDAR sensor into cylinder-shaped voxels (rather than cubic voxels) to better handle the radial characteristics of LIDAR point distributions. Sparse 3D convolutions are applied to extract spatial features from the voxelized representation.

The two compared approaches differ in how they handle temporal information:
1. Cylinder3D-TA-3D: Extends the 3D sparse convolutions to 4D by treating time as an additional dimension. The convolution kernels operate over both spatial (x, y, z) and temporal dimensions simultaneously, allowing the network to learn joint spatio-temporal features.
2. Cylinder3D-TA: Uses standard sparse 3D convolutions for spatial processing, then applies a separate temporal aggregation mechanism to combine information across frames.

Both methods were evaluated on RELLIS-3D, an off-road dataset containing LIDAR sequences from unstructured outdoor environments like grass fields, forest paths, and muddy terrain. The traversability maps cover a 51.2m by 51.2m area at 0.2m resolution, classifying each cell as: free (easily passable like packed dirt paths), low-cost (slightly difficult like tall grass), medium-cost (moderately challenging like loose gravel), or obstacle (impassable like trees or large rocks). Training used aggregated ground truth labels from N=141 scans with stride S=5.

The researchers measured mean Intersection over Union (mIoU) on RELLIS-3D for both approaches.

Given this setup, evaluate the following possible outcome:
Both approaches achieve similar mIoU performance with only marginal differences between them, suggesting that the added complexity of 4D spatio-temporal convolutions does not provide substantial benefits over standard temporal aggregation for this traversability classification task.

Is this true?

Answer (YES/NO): YES